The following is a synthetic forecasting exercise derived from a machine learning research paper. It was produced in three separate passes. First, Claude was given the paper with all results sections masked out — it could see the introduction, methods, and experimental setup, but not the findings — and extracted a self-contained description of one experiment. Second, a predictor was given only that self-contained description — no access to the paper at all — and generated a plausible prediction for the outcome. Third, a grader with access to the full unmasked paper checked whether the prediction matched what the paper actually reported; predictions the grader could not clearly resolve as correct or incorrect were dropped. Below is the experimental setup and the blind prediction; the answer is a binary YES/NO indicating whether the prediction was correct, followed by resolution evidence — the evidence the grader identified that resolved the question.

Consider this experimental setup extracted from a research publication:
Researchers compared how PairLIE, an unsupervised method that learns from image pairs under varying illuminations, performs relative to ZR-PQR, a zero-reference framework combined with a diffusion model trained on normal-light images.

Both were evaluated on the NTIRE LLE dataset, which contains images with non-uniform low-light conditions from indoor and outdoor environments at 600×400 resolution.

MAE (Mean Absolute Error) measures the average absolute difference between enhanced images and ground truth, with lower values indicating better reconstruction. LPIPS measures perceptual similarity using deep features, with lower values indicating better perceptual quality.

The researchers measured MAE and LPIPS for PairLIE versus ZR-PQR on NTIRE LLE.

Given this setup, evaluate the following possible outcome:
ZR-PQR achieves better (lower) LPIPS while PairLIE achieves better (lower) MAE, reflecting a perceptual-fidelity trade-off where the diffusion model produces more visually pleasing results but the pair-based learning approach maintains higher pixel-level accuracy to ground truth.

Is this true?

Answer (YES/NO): NO